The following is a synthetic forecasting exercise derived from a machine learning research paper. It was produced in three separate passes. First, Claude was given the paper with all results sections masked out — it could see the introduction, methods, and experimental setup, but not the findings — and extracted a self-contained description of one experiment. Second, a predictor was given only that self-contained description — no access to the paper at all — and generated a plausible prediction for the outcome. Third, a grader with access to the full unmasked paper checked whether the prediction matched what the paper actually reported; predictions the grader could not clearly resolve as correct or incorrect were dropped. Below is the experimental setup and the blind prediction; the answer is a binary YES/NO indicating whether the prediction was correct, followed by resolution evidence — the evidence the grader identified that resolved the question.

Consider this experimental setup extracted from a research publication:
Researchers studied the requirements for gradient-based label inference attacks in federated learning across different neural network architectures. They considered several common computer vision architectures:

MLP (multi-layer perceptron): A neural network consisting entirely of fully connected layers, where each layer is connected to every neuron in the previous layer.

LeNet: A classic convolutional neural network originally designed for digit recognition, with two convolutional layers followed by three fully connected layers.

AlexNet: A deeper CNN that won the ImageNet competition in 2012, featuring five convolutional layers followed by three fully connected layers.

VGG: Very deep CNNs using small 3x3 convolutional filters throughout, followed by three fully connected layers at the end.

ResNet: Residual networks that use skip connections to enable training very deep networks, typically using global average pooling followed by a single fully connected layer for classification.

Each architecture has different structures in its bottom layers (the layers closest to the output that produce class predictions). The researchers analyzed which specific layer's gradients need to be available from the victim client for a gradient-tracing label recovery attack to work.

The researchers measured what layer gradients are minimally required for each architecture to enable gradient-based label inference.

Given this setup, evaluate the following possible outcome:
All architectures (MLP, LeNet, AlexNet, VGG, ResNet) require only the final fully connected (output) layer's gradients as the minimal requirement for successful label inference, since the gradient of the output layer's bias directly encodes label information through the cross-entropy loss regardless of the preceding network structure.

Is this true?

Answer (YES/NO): NO